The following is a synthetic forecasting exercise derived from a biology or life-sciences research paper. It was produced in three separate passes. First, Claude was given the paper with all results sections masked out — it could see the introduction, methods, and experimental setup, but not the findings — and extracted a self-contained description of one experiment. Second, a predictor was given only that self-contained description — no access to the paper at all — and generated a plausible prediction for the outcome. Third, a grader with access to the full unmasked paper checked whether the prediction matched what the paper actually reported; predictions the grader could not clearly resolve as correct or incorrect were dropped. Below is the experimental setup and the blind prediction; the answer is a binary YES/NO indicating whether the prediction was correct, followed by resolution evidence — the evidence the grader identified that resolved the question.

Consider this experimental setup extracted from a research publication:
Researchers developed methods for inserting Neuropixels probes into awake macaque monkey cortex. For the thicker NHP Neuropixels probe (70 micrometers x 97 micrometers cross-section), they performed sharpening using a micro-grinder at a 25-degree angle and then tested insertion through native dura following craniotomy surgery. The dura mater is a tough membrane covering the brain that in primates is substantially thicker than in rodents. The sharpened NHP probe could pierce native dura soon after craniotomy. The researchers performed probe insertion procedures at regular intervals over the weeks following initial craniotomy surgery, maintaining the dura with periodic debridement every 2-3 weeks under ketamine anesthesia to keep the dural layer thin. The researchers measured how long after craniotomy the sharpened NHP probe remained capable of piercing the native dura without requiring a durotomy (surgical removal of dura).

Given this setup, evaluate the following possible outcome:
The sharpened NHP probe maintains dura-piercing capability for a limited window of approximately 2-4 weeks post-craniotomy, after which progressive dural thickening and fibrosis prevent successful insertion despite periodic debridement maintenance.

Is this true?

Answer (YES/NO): NO